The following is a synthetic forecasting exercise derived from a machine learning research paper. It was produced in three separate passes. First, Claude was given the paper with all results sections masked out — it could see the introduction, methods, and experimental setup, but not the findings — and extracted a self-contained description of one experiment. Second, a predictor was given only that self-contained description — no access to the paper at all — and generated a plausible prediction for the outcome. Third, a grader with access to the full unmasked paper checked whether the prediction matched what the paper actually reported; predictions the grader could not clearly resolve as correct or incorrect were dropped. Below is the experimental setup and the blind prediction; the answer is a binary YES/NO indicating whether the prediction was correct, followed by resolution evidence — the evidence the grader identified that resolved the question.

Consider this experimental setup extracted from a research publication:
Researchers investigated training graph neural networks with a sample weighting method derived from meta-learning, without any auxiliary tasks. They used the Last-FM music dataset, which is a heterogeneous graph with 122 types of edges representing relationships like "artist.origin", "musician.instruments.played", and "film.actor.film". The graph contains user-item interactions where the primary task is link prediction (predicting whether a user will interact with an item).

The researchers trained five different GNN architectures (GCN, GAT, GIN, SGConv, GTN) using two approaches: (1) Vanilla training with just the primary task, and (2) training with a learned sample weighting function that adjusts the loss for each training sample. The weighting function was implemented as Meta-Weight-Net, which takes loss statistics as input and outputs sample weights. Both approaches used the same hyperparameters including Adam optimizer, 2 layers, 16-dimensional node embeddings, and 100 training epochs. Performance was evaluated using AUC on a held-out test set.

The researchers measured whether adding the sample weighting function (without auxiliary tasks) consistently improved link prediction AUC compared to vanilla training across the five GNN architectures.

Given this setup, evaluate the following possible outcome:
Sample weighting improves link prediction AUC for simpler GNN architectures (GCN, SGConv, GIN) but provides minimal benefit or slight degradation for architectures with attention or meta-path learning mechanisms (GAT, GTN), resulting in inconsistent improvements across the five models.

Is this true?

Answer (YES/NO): NO